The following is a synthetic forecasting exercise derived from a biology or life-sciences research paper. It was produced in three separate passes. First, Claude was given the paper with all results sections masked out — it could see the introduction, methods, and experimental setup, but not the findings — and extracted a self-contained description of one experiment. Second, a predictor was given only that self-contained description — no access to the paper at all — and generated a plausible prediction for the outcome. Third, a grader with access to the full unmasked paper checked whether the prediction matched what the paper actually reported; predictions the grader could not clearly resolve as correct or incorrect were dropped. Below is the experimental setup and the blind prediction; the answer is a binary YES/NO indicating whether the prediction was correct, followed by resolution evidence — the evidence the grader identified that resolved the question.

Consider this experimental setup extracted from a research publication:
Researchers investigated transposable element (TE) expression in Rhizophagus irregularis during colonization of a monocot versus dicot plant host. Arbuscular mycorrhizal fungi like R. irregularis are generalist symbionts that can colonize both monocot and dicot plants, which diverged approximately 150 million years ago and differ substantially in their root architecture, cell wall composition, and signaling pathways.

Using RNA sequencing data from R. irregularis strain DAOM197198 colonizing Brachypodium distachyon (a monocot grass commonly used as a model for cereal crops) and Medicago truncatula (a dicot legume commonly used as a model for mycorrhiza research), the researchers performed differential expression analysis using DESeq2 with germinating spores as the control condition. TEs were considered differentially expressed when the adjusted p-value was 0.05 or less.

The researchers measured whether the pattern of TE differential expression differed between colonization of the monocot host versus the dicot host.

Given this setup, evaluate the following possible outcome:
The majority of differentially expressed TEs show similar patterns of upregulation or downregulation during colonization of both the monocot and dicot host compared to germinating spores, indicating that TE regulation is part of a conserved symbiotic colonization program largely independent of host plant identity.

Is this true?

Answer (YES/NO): NO